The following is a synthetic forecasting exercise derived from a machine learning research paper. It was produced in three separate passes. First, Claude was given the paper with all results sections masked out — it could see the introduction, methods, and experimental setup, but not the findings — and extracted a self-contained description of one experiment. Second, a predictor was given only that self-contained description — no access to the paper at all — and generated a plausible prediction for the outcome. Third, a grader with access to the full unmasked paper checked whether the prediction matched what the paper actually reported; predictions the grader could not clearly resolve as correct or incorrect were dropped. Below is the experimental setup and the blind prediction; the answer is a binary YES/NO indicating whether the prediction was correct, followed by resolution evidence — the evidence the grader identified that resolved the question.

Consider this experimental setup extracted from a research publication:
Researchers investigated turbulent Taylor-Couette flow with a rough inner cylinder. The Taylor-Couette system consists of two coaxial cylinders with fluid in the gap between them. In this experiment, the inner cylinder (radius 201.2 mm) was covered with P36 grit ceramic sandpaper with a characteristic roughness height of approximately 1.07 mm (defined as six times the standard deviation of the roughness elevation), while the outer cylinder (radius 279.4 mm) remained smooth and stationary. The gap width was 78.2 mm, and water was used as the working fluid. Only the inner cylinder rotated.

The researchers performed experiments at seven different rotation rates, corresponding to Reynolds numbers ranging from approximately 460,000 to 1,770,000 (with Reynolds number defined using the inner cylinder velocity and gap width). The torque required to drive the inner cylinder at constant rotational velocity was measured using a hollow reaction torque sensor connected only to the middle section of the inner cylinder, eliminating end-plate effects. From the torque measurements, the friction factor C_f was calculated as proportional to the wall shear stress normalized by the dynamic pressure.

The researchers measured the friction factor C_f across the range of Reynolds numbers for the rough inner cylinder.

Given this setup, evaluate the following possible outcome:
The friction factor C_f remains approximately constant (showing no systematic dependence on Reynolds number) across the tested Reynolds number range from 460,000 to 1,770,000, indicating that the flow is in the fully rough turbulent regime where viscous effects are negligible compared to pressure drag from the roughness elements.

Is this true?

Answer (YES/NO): YES